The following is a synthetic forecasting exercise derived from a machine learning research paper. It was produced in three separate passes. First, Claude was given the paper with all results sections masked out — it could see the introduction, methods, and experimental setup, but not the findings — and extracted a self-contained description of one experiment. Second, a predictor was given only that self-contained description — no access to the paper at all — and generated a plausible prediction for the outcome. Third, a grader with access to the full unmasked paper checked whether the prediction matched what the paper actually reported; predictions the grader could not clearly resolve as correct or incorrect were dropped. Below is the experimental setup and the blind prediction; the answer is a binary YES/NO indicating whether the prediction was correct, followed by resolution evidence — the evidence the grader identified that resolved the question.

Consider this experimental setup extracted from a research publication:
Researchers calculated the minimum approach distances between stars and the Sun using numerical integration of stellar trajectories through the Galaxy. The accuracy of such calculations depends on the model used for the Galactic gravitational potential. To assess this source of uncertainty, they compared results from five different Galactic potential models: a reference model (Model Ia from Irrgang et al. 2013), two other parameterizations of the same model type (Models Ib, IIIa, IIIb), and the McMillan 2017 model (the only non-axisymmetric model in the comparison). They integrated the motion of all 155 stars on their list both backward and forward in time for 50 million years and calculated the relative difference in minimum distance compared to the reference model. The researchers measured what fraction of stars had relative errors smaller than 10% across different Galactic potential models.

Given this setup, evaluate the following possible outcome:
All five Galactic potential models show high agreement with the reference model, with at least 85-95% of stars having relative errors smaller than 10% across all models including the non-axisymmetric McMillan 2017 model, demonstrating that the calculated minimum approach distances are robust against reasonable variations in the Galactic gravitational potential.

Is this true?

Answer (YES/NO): YES